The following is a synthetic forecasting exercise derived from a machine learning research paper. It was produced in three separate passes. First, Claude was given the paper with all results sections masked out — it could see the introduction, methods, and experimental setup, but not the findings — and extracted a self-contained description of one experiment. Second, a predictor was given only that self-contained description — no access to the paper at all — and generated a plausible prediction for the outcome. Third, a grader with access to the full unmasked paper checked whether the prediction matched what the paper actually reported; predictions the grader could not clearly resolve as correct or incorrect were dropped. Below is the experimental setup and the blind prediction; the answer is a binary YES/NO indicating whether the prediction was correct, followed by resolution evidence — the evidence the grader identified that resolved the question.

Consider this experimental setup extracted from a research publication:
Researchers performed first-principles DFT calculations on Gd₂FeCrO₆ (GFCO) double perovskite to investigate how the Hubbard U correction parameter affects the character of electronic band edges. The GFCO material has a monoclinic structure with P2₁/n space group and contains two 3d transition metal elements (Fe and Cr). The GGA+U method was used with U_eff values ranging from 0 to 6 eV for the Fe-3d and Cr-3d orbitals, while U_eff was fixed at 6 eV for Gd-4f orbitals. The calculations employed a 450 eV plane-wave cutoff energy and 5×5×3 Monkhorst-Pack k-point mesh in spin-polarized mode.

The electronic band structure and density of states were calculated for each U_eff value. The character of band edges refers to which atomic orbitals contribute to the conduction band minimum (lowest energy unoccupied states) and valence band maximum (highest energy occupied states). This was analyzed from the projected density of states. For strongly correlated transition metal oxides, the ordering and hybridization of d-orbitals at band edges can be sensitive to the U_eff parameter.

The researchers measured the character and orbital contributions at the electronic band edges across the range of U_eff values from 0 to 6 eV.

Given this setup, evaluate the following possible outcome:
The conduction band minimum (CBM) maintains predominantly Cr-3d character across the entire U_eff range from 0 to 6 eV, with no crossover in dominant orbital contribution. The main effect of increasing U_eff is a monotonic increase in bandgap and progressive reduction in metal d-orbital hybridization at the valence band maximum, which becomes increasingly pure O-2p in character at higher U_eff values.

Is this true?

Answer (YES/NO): NO